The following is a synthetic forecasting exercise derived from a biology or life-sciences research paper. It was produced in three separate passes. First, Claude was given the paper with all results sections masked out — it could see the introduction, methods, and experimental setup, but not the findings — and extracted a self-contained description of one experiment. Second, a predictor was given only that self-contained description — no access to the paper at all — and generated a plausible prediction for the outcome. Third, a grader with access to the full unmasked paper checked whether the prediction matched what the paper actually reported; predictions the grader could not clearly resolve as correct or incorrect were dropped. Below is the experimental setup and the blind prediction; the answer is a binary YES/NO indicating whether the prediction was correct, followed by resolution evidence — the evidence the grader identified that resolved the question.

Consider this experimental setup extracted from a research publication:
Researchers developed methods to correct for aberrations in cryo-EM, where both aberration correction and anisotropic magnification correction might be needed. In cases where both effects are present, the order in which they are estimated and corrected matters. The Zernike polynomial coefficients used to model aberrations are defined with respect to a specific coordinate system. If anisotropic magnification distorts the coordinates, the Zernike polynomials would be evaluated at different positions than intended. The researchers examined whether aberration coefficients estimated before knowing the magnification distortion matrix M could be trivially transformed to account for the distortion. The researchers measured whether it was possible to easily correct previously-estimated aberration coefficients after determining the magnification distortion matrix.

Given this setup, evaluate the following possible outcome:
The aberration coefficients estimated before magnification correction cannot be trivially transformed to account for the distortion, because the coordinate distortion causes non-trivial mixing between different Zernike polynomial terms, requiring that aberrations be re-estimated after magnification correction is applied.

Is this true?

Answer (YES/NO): YES